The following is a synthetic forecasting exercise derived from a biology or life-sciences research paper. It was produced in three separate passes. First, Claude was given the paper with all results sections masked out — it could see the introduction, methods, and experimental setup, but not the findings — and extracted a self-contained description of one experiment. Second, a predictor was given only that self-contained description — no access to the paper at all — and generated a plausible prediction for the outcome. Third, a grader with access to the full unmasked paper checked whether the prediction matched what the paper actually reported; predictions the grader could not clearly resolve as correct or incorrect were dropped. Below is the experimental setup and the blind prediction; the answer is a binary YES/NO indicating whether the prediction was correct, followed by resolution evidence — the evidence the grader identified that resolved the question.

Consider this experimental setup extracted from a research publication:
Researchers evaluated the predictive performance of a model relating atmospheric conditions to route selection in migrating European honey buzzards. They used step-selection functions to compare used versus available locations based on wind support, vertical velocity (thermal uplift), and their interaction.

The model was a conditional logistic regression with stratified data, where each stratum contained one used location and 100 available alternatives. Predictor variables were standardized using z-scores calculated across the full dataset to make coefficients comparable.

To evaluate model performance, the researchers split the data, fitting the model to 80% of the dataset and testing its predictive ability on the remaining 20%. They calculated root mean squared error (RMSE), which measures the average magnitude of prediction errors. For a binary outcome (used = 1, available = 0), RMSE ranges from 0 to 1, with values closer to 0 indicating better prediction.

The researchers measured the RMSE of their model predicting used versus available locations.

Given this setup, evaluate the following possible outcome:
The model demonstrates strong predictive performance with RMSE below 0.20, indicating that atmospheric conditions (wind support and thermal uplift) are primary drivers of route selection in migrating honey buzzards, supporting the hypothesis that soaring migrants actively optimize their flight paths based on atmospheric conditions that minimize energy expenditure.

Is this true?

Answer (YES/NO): NO